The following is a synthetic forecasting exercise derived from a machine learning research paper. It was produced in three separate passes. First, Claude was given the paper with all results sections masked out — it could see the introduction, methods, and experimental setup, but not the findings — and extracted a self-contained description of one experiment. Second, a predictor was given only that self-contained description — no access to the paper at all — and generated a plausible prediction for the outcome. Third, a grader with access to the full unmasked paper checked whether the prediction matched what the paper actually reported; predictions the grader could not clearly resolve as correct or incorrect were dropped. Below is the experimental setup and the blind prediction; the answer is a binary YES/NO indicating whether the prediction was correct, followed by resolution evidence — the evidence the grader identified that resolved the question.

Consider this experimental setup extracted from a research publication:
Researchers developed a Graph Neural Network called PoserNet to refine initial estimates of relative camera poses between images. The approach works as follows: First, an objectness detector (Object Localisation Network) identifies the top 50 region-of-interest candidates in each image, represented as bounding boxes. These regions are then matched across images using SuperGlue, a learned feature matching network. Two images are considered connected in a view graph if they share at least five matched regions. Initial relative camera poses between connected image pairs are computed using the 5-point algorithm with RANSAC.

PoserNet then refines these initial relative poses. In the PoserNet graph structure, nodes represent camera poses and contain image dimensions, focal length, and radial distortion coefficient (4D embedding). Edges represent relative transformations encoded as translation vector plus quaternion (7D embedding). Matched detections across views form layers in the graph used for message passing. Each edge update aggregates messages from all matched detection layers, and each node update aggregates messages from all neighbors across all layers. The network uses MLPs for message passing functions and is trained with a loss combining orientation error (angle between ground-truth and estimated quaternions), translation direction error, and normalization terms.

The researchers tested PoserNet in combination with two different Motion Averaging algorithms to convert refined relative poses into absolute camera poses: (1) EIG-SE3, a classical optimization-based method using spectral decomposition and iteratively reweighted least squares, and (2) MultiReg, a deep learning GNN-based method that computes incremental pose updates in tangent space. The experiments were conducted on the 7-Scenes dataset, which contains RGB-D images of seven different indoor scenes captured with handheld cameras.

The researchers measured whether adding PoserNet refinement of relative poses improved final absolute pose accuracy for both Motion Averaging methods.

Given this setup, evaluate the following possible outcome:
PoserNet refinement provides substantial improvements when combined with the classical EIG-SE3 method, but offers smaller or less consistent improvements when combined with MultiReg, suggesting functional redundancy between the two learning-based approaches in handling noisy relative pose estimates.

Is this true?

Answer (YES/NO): NO